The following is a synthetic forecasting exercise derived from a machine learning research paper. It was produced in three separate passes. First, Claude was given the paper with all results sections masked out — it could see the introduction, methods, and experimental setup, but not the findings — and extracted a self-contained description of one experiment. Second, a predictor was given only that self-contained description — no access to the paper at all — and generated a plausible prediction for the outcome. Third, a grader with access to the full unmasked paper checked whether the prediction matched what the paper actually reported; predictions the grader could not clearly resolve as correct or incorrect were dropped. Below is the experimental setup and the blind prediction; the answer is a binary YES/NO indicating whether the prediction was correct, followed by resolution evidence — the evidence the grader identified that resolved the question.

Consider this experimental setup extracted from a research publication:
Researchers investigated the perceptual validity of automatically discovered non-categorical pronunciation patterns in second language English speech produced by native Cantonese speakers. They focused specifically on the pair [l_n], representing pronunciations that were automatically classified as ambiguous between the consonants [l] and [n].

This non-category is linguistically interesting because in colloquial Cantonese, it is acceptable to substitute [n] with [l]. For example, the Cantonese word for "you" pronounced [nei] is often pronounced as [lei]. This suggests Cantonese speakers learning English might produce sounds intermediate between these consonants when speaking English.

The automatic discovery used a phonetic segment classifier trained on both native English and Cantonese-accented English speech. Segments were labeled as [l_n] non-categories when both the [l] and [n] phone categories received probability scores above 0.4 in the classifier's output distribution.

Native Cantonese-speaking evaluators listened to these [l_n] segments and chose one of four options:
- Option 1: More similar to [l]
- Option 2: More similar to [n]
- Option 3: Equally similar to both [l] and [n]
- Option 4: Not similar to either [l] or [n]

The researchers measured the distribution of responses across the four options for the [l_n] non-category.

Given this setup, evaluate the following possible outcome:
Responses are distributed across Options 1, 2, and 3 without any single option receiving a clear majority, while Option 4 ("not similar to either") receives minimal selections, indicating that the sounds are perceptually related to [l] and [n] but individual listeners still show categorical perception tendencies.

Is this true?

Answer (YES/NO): NO